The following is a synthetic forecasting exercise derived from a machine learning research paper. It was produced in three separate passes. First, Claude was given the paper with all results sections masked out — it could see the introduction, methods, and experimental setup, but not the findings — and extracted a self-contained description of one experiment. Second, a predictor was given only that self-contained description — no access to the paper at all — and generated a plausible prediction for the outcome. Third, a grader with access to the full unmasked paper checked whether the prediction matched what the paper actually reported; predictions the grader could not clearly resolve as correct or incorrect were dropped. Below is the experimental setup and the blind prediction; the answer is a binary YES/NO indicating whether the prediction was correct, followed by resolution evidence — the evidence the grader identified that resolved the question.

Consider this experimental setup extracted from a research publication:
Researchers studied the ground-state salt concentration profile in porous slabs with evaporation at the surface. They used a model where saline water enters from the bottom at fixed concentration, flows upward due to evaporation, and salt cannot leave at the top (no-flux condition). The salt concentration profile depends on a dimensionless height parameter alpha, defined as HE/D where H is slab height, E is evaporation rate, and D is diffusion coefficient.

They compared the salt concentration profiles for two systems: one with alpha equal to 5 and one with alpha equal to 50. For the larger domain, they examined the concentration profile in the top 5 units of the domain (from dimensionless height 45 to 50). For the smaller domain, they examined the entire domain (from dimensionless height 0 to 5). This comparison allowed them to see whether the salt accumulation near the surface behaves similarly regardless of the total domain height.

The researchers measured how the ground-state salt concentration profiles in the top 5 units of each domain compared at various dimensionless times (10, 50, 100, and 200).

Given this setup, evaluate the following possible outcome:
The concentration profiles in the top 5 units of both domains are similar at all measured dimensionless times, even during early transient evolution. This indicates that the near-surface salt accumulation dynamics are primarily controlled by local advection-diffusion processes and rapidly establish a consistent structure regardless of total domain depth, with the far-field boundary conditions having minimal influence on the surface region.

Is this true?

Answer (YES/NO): NO